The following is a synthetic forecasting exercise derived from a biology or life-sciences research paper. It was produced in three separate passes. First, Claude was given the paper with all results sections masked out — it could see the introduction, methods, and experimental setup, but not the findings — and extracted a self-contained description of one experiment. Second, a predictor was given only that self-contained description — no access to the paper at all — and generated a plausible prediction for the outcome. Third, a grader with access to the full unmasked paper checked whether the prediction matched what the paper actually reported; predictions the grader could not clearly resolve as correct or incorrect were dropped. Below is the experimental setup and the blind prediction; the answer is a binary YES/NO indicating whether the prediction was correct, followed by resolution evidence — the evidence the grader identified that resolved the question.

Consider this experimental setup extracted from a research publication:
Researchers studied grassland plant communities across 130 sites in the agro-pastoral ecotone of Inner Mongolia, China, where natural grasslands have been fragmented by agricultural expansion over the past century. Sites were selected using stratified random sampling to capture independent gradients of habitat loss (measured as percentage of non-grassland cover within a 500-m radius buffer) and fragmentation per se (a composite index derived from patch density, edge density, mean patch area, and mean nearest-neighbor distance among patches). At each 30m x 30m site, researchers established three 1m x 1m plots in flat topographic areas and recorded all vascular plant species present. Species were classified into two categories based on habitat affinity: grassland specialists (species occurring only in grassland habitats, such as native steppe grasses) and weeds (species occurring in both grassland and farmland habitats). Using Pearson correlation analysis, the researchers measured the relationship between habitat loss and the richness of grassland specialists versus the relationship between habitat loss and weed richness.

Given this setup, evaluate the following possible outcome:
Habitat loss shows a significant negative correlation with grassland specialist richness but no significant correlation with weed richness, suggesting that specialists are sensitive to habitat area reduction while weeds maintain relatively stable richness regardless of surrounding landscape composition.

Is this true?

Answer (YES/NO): NO